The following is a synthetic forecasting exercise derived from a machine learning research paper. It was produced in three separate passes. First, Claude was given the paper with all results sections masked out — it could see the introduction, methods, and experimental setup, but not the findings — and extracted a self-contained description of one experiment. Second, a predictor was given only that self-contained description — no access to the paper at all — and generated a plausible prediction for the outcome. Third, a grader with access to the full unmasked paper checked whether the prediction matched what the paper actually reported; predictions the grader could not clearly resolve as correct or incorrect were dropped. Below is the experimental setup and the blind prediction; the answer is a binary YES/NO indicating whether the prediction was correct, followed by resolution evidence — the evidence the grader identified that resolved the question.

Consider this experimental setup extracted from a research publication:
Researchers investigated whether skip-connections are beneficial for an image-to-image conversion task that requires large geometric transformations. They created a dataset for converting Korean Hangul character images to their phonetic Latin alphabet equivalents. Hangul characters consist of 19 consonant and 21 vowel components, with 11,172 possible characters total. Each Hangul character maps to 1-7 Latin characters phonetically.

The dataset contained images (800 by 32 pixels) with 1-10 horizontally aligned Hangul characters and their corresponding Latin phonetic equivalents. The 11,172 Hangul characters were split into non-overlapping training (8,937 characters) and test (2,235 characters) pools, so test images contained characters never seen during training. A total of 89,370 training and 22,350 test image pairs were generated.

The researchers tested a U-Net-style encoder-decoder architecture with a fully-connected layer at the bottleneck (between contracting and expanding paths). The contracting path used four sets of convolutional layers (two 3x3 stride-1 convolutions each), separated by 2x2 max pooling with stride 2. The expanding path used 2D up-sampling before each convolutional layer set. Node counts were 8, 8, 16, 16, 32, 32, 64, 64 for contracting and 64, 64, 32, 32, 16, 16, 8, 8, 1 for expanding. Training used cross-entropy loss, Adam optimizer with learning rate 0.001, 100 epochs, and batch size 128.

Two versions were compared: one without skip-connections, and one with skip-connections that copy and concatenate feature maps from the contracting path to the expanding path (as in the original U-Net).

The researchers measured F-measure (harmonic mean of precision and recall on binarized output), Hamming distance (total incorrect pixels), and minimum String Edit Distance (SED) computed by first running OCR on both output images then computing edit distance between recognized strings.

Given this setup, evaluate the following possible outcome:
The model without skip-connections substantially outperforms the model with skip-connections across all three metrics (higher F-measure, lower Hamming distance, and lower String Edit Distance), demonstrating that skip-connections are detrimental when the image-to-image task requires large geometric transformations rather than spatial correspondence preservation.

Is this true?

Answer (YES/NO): NO